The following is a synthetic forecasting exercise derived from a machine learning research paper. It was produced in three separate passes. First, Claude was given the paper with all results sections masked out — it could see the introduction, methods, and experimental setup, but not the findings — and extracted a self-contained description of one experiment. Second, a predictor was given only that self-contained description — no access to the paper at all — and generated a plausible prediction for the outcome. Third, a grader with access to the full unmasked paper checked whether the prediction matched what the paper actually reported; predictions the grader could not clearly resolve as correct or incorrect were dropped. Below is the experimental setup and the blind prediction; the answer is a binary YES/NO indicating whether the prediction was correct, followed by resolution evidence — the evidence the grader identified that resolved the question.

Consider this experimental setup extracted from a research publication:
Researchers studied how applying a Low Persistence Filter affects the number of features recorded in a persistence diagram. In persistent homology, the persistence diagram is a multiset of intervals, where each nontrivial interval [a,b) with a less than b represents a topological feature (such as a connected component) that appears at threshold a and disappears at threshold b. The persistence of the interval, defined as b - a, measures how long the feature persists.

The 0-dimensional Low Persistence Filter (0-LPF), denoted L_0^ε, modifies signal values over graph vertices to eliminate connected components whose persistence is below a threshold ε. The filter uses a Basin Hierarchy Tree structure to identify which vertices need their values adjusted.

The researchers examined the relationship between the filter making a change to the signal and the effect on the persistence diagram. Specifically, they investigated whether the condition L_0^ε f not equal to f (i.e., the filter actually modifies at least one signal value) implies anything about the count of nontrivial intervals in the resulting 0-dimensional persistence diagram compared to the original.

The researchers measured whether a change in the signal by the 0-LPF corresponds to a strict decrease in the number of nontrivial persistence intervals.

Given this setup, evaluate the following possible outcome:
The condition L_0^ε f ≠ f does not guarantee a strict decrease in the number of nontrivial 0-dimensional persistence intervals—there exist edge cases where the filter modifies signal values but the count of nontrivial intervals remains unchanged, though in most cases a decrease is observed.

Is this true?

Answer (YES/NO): NO